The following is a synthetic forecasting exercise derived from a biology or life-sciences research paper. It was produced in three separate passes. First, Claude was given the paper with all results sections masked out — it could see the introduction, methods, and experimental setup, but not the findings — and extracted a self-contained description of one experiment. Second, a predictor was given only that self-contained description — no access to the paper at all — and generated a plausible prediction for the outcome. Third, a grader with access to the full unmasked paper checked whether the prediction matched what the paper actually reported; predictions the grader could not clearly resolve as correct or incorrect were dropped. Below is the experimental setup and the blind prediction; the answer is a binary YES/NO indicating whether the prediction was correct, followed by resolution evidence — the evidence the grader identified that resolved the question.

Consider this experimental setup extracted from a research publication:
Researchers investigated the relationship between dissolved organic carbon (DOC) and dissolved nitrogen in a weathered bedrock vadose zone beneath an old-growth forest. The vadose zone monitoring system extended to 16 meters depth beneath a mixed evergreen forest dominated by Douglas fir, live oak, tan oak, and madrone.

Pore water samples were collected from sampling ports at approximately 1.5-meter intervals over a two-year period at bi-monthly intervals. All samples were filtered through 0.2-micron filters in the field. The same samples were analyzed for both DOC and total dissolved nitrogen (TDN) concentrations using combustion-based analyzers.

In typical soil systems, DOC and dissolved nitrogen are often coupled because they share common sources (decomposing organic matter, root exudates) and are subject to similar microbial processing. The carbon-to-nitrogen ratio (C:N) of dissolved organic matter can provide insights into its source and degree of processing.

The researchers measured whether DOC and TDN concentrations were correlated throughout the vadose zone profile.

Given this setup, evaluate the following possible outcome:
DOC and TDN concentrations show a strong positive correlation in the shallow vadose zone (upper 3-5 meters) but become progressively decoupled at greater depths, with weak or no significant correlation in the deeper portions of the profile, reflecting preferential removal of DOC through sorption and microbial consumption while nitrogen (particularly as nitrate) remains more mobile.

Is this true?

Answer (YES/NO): NO